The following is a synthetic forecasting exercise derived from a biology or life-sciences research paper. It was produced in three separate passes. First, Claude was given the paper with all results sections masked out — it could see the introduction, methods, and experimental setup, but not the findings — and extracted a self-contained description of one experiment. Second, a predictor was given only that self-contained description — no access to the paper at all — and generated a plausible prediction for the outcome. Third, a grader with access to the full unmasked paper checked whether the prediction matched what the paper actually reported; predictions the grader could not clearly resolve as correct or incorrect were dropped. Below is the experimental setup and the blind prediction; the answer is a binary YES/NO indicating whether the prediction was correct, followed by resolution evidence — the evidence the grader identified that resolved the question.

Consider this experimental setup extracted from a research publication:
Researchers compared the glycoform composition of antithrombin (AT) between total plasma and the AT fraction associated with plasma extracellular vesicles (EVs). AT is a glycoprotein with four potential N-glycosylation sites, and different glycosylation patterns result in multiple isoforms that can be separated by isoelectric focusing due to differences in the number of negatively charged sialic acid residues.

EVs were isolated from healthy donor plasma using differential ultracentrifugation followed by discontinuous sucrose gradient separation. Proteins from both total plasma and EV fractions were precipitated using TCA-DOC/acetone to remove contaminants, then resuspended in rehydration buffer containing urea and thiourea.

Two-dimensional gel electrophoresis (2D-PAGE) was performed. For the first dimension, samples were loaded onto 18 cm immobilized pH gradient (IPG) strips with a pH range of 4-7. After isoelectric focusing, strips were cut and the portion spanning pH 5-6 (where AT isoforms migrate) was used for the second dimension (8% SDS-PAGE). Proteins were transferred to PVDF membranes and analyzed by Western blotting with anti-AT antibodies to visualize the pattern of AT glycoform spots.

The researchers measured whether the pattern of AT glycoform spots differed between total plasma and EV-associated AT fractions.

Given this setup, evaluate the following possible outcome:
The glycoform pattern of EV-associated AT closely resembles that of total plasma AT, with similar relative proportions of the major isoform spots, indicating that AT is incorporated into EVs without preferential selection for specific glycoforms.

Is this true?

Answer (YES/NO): NO